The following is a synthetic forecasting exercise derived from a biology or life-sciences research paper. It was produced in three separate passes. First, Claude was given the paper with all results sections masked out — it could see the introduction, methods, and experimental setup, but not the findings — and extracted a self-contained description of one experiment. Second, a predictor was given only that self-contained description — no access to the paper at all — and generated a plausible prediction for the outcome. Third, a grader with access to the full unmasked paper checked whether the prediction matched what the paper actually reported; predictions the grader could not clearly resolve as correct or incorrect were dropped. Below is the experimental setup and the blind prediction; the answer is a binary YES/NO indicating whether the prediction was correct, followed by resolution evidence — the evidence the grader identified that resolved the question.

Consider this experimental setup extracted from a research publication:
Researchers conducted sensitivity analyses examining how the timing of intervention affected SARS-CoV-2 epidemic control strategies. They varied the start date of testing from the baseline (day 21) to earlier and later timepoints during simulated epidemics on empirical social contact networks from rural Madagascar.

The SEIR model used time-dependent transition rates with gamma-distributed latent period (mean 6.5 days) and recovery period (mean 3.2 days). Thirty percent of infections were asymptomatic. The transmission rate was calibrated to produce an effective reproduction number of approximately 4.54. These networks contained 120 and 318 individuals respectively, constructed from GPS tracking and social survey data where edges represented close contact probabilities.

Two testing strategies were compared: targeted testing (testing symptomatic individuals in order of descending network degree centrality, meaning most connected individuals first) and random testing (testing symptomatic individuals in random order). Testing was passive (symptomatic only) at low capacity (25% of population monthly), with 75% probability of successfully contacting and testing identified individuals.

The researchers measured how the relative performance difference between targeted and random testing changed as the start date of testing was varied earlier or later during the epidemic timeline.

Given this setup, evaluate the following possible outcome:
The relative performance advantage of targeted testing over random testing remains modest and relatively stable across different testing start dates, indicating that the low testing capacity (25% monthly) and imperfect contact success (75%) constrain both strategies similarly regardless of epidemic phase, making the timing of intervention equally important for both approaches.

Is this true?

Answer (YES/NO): NO